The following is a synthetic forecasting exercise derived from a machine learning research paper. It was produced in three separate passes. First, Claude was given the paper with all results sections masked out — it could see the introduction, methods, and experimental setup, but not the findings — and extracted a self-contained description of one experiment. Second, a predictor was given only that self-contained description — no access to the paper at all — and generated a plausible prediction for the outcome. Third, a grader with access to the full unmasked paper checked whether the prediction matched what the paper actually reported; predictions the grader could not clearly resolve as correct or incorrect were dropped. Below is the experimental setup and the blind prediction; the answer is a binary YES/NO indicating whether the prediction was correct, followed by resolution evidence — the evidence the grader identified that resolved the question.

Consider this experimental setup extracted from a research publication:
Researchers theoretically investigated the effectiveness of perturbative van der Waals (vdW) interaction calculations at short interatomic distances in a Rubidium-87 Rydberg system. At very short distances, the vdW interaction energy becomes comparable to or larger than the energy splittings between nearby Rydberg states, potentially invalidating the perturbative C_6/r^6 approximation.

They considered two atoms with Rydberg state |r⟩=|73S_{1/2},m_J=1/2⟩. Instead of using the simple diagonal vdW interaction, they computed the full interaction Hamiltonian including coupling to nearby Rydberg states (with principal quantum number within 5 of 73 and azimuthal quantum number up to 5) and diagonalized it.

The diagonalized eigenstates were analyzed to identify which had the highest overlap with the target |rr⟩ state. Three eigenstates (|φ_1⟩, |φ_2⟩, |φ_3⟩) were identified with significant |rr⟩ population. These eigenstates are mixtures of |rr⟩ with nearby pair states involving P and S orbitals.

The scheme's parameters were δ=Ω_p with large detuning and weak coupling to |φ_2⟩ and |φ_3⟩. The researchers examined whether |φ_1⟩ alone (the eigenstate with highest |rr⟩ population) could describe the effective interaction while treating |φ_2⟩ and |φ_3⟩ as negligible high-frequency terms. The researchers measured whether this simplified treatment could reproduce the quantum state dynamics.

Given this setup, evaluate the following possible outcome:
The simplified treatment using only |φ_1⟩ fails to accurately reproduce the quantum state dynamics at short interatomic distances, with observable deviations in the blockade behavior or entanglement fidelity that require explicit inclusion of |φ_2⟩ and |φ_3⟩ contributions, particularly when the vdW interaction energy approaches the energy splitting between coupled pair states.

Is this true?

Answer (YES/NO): NO